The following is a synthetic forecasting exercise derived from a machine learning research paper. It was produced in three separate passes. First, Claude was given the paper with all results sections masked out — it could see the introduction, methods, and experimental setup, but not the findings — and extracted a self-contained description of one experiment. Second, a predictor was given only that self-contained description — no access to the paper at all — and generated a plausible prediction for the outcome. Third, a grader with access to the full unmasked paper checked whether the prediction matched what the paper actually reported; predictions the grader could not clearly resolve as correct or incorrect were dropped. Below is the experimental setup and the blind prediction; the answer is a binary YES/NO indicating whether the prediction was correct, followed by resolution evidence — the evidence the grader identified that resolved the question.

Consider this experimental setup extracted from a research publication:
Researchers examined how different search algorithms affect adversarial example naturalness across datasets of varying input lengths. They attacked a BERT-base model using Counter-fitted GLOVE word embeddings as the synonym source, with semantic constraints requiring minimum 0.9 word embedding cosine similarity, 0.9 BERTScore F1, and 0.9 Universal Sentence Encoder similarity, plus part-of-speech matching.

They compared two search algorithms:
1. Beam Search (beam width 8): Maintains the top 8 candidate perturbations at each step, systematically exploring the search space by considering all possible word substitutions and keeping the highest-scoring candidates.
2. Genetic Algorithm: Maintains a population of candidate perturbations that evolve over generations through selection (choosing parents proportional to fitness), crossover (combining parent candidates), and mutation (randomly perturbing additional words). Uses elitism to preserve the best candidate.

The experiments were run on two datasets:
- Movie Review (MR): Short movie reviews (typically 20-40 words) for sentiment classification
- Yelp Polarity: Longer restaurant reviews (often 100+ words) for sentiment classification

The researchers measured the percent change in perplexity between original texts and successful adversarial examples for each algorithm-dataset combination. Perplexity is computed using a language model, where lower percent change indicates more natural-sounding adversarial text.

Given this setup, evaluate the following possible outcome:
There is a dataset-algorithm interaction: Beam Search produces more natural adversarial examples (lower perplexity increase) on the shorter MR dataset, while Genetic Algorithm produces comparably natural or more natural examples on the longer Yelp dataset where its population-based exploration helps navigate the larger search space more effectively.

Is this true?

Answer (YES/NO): NO